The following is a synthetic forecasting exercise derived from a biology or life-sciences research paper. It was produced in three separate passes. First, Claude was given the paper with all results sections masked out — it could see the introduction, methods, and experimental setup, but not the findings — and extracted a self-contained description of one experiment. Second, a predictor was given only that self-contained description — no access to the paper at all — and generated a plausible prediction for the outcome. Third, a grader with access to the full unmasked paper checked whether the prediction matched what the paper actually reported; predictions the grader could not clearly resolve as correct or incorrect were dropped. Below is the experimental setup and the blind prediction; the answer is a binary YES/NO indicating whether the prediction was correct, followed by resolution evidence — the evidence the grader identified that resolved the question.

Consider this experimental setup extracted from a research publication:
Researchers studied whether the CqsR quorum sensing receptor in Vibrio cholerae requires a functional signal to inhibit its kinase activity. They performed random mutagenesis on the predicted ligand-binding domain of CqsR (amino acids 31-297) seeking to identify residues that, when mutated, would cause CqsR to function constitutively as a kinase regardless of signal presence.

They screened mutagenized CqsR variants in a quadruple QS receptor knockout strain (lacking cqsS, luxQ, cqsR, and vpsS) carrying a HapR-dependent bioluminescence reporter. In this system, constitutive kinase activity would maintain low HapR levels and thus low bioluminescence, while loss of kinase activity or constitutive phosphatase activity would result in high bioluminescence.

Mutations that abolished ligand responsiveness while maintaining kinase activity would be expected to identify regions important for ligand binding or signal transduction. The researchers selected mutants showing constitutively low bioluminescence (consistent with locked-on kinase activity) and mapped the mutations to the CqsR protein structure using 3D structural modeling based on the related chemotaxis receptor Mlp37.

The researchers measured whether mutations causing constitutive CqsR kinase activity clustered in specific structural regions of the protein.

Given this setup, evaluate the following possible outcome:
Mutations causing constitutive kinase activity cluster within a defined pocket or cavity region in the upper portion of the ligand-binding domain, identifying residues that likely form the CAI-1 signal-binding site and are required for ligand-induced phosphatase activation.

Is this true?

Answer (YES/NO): NO